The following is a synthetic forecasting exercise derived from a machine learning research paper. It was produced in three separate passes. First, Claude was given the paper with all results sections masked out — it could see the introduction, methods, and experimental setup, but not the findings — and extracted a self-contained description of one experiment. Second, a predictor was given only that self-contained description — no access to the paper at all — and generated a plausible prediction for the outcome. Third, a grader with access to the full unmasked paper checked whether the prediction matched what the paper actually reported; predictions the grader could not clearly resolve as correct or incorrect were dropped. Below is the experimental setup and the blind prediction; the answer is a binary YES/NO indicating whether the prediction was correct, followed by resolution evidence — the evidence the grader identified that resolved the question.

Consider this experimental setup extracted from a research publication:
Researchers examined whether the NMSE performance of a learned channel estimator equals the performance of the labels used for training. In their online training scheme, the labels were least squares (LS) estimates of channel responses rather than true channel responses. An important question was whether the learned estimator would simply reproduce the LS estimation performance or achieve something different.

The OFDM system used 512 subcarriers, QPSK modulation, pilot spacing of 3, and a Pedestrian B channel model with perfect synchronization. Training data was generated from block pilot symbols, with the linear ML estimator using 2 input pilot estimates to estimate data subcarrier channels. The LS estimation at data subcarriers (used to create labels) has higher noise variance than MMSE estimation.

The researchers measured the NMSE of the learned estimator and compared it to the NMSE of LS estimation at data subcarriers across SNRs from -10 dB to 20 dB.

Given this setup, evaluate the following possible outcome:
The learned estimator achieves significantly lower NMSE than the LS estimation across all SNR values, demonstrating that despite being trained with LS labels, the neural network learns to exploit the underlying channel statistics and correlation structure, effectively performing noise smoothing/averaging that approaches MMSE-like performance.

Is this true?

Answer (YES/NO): YES